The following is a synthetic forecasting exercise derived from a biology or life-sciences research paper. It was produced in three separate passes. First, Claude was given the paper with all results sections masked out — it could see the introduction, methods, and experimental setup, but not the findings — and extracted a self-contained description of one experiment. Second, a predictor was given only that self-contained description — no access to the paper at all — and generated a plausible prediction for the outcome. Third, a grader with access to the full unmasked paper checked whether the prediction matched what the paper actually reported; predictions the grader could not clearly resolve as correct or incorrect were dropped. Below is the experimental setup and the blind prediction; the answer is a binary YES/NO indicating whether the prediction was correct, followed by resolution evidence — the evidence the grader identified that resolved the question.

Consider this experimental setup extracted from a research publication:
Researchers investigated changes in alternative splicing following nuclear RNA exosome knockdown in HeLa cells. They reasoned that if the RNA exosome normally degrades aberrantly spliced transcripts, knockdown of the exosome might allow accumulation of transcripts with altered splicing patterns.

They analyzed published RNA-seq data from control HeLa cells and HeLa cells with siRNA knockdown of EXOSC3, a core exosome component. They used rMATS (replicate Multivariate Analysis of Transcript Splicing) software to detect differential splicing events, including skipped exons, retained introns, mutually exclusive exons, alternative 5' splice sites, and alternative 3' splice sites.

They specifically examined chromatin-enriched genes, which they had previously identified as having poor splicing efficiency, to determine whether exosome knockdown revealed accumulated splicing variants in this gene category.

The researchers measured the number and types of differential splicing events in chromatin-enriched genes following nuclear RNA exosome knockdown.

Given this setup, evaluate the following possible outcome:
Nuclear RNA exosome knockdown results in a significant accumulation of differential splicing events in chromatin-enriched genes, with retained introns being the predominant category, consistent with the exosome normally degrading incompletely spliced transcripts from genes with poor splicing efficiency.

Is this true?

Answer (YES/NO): YES